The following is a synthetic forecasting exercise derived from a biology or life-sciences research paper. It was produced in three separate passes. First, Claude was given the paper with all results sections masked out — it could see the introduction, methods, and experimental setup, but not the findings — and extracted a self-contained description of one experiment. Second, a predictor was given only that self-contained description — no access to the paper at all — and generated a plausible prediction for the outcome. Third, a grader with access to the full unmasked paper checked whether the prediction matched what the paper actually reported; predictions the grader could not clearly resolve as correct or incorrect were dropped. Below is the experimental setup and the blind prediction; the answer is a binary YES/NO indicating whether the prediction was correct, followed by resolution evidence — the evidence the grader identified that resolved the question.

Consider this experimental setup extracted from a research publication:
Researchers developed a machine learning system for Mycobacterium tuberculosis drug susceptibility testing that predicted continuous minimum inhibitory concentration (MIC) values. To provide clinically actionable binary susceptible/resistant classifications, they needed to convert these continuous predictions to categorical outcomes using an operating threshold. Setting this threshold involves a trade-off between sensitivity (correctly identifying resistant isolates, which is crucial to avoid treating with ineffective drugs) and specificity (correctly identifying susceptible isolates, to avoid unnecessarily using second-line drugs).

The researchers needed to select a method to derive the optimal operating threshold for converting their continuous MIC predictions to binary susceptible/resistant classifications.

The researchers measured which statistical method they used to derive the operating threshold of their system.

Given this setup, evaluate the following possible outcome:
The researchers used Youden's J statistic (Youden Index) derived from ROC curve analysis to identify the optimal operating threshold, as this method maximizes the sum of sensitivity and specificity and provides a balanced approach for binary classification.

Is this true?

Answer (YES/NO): YES